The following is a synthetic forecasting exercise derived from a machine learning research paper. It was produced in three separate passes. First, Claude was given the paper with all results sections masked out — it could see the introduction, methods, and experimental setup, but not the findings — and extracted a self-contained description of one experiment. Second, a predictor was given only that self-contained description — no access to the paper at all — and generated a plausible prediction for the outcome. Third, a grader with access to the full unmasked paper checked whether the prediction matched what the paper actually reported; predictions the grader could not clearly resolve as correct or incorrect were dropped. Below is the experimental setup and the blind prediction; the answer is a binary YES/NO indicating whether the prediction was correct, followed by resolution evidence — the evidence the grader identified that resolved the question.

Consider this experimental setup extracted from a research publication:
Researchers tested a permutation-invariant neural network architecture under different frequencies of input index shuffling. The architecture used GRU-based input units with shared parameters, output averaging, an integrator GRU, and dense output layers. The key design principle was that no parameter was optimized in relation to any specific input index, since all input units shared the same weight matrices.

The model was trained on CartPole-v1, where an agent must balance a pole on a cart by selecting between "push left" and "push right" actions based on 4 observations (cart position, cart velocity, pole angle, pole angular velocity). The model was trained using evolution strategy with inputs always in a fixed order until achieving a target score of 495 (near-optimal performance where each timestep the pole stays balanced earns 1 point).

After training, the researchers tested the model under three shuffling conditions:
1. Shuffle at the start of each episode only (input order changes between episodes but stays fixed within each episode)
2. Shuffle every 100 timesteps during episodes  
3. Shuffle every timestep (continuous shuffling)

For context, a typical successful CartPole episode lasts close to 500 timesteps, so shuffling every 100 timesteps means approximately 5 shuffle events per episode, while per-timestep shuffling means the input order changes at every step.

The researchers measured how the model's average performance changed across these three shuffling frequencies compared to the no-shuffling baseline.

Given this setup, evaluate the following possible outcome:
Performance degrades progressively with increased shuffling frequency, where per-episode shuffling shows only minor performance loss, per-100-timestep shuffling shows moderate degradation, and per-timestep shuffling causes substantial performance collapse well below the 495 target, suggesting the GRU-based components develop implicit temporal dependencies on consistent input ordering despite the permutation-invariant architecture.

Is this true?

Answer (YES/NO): NO